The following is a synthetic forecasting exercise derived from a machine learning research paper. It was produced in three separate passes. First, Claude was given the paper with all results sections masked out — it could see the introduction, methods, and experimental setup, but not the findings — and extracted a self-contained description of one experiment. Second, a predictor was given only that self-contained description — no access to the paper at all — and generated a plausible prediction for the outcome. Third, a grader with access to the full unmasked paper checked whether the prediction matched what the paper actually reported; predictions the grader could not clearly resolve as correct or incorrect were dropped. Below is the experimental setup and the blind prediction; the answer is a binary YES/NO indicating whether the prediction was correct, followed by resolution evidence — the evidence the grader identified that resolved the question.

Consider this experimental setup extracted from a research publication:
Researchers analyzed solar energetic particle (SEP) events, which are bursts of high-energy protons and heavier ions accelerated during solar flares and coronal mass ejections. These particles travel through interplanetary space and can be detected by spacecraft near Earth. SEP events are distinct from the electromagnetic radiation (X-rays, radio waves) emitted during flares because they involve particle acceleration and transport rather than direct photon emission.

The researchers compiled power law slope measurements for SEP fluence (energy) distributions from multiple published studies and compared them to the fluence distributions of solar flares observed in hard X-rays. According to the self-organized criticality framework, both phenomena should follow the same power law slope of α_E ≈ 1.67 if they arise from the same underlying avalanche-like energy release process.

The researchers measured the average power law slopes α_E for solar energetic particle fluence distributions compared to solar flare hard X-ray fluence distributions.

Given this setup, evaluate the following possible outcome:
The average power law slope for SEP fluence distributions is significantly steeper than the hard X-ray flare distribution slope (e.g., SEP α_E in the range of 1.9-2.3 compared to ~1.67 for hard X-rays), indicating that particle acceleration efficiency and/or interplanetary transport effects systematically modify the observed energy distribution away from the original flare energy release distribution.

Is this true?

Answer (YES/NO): NO